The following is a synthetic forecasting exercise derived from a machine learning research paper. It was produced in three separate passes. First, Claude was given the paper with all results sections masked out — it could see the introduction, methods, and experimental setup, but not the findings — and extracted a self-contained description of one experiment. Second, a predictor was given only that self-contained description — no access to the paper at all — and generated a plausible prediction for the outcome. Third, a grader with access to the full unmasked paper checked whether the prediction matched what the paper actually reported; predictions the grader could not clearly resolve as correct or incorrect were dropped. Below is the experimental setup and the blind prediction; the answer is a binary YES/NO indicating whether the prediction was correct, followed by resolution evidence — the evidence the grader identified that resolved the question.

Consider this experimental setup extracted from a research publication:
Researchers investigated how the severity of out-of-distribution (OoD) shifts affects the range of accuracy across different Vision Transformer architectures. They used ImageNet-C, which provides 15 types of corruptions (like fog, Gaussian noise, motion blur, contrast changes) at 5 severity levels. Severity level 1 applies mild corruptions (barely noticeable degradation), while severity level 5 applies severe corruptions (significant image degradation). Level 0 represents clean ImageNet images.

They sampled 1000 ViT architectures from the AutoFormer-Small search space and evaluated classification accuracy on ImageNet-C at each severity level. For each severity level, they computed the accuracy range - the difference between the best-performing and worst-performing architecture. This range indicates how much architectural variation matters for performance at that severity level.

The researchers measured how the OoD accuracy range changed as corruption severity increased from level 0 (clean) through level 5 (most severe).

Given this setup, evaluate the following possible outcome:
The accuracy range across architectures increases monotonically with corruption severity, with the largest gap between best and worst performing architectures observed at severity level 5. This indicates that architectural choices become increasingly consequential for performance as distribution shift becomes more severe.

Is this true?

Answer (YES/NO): NO